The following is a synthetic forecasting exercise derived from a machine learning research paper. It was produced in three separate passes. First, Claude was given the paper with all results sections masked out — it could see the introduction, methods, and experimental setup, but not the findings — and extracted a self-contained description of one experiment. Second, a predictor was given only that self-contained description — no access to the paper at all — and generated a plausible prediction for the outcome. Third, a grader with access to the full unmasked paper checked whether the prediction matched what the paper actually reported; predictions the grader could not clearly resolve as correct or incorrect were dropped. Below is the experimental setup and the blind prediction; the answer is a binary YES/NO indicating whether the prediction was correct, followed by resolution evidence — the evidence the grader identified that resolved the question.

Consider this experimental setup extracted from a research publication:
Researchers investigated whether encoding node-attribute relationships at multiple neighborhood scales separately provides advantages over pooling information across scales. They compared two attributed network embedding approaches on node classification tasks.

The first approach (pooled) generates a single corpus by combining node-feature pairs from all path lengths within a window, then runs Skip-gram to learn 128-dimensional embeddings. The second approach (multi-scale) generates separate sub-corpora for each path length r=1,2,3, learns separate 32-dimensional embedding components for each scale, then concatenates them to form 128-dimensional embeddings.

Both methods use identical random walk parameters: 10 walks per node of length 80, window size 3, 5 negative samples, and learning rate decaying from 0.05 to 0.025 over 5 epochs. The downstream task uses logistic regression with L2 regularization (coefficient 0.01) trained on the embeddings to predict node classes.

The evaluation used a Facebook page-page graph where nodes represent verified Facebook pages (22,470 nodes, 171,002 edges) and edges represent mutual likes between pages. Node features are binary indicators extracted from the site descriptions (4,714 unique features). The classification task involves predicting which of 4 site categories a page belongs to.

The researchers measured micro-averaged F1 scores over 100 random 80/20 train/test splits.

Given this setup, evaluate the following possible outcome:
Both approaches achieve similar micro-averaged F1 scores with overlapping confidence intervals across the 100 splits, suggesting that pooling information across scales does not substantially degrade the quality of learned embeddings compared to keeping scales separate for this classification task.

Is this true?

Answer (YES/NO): NO